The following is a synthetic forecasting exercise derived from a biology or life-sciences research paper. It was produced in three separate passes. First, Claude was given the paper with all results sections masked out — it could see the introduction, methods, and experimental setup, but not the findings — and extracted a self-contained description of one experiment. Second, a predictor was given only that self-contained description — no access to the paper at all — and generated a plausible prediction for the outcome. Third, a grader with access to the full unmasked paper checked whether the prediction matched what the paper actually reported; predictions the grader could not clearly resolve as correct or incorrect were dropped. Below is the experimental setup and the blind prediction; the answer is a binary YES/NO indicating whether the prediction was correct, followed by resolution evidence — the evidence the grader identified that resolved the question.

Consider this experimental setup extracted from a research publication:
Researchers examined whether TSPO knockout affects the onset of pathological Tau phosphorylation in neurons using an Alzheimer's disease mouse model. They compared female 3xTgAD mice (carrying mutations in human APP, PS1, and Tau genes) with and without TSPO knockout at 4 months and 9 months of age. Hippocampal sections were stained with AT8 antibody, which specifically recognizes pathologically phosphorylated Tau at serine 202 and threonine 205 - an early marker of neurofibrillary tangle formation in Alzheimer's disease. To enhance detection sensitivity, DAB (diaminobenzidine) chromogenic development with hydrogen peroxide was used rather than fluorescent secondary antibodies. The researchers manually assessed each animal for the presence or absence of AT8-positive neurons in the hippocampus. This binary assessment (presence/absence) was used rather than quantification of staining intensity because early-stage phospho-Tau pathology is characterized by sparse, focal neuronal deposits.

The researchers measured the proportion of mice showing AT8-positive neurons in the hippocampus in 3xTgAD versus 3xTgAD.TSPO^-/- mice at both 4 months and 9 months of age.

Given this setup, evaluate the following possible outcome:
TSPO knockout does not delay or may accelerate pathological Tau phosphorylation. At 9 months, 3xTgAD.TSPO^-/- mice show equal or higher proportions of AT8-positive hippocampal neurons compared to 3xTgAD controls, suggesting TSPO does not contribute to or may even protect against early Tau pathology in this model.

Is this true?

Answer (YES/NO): NO